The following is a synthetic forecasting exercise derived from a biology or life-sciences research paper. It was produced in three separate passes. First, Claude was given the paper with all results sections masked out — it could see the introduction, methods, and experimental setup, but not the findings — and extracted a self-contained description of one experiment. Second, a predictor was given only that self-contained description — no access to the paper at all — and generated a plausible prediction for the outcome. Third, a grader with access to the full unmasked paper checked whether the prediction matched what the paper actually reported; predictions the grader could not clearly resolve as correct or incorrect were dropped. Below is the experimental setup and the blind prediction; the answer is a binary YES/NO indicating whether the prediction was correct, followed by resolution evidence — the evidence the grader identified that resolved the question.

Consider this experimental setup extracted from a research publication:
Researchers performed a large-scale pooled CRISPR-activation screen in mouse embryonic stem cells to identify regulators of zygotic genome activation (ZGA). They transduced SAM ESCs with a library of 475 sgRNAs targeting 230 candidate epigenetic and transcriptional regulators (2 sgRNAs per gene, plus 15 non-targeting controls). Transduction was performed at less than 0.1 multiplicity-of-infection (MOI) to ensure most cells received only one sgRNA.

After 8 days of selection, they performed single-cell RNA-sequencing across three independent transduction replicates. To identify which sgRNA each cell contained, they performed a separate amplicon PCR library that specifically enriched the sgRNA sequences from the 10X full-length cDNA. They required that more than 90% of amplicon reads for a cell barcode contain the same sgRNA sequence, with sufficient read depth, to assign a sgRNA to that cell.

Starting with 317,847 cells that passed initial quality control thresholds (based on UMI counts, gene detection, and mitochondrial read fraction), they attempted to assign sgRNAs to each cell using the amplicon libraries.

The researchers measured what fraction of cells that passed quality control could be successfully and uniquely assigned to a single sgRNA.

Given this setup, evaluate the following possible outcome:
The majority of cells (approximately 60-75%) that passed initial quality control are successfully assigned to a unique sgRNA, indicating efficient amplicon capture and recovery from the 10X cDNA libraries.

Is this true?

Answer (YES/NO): YES